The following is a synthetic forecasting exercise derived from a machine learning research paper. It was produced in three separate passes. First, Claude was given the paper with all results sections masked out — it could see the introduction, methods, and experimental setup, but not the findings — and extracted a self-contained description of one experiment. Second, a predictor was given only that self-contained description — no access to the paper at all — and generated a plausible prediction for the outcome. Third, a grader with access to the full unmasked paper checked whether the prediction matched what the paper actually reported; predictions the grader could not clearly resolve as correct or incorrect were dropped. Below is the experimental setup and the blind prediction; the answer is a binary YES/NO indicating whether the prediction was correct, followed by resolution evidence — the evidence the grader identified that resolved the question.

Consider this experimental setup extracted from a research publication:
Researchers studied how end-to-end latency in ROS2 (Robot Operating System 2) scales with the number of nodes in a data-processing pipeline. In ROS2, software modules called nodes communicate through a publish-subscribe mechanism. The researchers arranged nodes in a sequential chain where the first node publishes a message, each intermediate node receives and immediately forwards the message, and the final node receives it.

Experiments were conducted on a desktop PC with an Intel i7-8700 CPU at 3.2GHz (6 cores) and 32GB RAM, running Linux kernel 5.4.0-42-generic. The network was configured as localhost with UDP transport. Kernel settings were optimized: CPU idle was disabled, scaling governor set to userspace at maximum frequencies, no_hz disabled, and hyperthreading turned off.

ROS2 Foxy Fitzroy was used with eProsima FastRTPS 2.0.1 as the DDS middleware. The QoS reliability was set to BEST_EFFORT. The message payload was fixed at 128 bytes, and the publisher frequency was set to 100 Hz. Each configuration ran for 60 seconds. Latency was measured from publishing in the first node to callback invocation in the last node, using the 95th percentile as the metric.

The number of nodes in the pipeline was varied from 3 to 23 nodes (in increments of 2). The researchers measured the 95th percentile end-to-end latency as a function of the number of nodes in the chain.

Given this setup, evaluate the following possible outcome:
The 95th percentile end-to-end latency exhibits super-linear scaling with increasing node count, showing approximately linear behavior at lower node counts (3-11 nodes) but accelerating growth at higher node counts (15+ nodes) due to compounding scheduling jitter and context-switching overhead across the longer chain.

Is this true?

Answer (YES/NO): NO